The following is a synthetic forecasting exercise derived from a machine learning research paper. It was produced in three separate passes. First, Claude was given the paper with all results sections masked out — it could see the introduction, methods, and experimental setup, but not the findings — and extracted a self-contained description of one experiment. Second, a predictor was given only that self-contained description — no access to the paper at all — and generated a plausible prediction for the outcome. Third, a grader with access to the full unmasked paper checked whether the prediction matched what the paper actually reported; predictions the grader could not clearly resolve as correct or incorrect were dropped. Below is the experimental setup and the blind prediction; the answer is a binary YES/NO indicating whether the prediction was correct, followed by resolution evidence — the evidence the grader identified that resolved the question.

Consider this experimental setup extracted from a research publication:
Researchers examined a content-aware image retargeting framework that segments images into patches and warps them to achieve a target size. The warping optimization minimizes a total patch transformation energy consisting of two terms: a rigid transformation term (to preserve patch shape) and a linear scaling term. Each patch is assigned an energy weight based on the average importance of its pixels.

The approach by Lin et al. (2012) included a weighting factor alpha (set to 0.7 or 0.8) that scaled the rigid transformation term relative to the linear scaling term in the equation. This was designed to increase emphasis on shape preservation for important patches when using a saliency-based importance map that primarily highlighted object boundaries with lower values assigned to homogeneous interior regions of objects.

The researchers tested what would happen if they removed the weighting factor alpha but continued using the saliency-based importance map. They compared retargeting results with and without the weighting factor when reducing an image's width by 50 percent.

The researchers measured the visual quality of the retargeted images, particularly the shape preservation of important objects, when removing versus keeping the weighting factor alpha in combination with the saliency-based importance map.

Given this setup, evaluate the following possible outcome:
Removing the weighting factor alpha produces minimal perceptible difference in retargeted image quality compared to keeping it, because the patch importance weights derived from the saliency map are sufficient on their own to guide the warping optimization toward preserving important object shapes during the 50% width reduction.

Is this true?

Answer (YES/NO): NO